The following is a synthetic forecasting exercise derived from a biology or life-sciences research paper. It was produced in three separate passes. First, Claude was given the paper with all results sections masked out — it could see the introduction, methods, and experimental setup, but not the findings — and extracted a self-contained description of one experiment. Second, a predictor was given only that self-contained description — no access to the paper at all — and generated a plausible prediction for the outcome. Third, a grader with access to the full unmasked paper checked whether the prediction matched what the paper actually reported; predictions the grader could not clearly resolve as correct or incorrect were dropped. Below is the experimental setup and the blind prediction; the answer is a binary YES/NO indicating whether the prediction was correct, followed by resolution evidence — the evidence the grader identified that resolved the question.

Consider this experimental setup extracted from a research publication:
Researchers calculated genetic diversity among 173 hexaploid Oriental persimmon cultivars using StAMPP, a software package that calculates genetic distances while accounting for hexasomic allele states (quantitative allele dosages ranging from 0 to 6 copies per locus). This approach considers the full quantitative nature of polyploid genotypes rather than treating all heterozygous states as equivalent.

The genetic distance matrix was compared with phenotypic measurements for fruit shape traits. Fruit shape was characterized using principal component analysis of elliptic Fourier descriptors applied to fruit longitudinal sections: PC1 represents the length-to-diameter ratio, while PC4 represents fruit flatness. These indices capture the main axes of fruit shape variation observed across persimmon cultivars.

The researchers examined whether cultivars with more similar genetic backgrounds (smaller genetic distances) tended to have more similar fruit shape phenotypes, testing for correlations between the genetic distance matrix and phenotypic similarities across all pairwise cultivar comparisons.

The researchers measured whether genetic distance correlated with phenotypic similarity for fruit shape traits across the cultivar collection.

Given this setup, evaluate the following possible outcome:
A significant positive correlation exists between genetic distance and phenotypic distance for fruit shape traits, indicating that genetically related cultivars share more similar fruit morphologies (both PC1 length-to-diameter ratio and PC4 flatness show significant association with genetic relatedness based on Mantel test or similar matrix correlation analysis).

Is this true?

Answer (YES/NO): NO